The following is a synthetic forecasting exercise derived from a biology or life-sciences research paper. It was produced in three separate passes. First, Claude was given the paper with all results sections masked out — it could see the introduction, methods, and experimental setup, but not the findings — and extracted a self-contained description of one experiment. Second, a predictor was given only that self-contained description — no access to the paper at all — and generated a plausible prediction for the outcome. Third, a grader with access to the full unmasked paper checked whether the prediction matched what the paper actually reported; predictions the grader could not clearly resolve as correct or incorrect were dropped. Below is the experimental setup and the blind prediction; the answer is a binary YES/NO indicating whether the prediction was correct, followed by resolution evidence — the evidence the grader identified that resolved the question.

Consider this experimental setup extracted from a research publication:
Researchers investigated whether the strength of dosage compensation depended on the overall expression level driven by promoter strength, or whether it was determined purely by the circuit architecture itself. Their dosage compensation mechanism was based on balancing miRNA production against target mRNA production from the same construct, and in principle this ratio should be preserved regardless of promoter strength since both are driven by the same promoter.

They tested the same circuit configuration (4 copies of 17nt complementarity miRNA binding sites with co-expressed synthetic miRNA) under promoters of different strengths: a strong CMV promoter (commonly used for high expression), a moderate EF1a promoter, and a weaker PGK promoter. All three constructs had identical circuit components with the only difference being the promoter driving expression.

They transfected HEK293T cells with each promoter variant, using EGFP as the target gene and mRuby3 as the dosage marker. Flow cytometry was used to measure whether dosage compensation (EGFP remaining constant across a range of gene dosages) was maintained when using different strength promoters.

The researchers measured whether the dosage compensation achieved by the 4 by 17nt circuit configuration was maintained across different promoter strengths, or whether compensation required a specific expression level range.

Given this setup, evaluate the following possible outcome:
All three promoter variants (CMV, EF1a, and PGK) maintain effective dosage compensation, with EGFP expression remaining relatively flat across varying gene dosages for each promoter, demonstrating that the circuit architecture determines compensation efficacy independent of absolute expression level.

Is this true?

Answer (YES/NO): NO